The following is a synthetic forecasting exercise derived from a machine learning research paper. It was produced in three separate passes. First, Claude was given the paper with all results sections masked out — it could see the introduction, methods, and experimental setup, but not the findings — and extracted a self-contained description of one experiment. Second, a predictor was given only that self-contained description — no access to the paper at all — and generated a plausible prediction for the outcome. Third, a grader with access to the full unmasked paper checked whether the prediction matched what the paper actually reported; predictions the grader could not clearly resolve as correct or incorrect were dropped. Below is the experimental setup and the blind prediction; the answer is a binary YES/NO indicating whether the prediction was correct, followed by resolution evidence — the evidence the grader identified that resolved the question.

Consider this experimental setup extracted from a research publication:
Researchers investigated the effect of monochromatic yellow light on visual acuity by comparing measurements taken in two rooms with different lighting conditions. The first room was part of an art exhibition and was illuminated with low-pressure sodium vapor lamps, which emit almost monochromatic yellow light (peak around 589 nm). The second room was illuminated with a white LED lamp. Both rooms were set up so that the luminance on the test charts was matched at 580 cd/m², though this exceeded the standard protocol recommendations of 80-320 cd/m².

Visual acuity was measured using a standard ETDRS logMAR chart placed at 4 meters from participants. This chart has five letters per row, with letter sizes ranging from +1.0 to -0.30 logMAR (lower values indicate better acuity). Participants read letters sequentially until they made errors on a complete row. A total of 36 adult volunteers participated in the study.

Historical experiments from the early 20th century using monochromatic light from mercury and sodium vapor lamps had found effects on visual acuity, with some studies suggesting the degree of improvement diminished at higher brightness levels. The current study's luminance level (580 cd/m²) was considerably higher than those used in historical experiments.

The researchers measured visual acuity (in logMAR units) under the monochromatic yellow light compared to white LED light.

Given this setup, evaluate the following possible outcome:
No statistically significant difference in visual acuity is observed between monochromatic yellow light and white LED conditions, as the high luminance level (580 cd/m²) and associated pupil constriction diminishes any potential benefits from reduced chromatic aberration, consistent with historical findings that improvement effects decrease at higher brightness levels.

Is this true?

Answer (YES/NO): YES